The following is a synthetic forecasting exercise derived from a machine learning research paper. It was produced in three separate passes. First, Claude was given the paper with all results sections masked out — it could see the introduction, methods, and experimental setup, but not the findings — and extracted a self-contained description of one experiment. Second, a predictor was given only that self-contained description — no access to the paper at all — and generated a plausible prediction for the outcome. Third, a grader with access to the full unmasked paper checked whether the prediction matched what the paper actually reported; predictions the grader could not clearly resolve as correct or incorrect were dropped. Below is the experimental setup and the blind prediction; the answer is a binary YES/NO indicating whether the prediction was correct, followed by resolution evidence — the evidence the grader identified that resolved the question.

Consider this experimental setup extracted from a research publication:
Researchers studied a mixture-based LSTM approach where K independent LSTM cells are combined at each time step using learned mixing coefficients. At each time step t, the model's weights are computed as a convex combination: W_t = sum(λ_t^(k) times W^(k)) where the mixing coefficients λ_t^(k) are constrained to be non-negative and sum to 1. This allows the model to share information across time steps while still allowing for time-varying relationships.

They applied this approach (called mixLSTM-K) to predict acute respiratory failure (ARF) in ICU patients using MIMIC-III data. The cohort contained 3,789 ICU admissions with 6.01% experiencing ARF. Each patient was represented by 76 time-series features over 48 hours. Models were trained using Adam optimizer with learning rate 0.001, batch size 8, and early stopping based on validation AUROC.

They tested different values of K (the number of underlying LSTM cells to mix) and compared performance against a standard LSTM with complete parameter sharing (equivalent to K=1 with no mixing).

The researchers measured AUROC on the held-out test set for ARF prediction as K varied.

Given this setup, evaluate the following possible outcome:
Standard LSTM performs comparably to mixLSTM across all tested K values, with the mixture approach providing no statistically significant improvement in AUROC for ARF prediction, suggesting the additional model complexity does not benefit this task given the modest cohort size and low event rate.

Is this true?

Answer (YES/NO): NO